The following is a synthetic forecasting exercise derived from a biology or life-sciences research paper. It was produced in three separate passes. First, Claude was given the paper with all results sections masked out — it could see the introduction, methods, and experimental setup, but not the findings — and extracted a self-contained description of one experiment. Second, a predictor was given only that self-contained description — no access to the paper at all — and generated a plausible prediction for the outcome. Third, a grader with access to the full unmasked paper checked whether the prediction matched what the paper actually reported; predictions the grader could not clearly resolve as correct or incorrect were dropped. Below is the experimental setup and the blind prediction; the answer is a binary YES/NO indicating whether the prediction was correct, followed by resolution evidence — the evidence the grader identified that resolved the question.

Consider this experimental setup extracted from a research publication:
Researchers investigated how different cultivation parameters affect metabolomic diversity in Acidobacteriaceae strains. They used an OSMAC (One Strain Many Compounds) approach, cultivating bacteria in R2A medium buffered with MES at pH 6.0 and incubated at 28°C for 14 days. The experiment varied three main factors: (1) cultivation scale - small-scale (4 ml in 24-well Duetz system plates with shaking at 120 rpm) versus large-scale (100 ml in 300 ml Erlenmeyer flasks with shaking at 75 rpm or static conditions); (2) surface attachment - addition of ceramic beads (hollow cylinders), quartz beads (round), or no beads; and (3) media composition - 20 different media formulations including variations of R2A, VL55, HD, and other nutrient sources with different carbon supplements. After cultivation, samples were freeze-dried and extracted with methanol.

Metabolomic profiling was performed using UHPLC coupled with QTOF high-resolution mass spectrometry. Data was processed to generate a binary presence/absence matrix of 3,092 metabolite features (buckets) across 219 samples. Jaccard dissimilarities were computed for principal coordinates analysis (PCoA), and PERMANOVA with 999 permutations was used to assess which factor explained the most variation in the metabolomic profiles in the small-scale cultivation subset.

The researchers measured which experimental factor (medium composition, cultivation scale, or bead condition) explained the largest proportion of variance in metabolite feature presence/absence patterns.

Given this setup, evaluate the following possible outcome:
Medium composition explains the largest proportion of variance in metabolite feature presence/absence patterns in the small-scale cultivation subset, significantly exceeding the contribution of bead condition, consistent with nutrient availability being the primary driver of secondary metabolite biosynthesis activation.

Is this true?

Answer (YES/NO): YES